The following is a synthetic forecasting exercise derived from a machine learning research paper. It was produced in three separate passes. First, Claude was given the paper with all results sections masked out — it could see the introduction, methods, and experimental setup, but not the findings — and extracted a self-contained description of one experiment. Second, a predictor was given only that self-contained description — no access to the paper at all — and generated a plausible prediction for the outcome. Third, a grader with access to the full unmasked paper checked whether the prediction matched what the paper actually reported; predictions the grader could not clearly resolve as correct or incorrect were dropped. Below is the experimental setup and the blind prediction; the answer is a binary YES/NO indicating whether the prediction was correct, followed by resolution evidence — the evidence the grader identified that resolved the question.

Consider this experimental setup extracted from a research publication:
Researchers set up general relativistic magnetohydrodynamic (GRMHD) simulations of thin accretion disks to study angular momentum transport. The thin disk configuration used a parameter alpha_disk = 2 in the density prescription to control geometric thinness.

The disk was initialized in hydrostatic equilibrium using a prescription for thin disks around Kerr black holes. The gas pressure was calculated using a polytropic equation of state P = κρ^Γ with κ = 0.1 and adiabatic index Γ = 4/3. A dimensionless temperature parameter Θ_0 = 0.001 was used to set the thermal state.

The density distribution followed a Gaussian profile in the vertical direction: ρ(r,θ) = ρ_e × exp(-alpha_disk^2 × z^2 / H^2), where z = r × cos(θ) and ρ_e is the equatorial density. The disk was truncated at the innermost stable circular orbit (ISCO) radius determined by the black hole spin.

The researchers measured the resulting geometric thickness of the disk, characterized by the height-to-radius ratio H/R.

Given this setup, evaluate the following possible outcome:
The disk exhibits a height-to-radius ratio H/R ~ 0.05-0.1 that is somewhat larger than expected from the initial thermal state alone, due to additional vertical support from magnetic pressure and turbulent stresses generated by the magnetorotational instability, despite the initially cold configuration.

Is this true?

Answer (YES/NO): YES